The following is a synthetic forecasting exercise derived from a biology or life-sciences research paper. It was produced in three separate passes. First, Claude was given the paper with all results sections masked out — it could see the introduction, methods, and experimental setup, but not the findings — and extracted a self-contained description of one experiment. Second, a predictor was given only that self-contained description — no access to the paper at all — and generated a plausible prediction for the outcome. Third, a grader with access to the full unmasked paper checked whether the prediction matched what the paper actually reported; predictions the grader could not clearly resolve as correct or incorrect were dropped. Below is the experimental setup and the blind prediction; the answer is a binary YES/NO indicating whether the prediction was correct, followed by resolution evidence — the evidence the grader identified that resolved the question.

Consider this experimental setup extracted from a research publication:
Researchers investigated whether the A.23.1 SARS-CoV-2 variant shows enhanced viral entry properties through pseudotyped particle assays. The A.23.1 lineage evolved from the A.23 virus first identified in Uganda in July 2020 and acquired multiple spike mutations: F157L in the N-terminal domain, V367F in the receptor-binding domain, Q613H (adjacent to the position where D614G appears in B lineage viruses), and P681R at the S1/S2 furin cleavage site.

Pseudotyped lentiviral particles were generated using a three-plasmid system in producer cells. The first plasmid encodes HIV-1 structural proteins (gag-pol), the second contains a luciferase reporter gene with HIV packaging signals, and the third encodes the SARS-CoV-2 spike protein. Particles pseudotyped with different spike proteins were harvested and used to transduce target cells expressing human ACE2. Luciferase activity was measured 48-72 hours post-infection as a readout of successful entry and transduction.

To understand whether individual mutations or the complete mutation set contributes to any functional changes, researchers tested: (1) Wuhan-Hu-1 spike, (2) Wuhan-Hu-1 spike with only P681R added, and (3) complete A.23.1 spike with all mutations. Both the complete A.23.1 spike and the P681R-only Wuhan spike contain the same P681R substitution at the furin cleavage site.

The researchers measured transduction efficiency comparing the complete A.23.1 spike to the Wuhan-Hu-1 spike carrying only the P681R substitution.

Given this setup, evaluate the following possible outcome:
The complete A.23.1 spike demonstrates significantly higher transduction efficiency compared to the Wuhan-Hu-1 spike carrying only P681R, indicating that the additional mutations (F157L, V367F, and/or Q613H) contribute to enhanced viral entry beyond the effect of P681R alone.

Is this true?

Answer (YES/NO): YES